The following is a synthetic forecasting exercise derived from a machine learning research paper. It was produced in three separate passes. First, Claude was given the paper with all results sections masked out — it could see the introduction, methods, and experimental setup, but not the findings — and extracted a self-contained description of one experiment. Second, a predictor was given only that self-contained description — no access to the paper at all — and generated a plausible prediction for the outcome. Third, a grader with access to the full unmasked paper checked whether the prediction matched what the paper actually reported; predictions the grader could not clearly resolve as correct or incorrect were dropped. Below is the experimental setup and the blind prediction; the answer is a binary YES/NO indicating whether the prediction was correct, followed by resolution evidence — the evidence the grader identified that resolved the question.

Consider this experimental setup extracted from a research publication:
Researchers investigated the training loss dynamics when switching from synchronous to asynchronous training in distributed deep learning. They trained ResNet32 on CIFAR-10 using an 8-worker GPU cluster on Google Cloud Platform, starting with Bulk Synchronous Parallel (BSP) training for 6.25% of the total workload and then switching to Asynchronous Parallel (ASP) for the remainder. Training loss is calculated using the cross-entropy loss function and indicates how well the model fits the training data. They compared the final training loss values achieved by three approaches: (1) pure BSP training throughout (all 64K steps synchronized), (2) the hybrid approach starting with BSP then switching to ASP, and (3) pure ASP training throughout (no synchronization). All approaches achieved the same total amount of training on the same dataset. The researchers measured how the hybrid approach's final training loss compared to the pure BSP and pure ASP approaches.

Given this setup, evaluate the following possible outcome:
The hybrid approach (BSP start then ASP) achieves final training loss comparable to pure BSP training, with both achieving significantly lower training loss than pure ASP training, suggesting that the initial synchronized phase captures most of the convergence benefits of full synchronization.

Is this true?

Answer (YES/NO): NO